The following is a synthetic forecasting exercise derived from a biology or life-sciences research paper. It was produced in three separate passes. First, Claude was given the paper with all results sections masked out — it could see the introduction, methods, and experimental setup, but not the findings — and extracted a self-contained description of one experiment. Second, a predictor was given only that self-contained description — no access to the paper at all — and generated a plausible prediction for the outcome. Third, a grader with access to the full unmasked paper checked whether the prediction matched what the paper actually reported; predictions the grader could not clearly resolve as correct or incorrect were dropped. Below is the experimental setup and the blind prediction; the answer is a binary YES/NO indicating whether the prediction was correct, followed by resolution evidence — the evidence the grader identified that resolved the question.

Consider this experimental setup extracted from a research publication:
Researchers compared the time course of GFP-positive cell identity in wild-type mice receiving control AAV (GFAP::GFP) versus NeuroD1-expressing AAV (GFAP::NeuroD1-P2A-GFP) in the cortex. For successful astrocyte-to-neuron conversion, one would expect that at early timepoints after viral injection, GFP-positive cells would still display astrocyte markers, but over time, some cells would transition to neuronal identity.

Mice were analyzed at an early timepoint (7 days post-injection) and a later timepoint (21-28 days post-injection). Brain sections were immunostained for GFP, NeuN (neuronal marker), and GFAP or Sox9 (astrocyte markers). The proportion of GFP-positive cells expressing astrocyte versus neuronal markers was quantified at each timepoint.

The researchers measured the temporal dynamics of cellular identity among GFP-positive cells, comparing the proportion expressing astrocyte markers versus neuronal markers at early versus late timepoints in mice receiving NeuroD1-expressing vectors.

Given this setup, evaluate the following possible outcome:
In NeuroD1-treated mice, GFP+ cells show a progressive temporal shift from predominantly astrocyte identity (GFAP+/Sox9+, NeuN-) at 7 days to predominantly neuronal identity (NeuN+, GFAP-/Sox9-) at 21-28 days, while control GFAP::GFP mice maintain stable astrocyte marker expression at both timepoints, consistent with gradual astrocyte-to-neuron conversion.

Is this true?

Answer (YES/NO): YES